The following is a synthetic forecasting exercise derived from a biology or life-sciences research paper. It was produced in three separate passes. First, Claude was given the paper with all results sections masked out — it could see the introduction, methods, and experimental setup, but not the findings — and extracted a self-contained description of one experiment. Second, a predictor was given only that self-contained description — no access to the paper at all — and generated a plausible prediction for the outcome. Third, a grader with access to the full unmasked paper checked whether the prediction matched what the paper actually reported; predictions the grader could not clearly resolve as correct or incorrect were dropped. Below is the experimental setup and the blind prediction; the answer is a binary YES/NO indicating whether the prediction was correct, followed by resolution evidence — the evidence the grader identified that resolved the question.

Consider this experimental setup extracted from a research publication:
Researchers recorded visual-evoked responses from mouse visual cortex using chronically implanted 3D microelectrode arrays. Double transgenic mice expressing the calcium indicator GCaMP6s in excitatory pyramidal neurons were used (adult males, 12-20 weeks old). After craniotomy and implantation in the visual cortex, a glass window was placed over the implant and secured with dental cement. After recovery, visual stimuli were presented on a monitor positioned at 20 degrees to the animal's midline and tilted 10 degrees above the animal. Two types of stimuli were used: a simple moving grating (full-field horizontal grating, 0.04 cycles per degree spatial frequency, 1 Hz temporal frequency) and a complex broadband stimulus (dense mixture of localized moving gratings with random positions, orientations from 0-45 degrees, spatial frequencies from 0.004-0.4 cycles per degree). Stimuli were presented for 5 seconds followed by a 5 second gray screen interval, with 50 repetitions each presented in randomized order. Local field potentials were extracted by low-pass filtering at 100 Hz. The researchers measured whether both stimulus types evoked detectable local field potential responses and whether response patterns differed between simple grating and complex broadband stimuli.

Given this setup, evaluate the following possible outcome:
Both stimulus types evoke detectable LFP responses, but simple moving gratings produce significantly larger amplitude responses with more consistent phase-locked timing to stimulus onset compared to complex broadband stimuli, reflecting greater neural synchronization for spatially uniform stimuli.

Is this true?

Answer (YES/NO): NO